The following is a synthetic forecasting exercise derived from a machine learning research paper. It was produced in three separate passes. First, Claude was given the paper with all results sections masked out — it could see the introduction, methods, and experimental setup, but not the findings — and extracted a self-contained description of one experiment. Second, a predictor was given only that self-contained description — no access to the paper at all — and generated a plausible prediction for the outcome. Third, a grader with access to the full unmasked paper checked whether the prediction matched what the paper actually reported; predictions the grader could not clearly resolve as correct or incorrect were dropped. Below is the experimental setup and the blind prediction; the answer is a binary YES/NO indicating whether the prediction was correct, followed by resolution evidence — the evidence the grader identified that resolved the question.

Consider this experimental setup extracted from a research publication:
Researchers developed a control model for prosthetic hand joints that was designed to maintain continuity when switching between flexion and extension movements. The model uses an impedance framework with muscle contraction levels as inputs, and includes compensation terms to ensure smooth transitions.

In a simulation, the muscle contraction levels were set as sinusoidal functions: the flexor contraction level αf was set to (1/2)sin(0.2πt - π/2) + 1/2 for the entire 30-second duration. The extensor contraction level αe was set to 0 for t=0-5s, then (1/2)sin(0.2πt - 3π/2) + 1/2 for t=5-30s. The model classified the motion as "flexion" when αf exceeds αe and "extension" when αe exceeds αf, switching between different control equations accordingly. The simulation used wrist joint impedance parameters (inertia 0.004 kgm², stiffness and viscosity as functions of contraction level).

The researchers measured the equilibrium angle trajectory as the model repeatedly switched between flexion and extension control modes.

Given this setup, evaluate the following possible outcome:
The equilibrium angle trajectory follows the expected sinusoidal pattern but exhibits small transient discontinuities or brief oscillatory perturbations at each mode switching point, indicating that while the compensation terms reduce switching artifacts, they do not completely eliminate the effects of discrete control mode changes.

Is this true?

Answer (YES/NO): NO